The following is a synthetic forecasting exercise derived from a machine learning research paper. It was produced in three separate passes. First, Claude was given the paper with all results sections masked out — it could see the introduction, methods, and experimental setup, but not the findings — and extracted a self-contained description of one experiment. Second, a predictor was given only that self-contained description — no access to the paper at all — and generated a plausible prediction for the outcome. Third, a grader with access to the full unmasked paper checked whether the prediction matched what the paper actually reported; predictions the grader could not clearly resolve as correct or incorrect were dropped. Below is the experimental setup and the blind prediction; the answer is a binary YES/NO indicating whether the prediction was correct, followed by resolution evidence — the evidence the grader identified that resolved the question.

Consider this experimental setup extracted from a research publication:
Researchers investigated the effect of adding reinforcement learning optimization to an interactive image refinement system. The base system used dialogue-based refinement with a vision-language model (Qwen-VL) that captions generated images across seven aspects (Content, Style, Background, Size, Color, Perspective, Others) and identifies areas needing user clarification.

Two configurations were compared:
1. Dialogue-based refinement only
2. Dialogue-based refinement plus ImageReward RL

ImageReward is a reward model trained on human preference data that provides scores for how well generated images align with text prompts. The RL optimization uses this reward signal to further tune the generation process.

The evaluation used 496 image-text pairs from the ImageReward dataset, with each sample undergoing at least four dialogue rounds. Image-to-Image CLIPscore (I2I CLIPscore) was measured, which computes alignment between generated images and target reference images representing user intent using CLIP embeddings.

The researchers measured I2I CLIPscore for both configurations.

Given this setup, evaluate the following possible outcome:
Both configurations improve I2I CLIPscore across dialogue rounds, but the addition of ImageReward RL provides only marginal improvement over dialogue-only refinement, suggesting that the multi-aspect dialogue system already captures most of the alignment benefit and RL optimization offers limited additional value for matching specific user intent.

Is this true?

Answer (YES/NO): YES